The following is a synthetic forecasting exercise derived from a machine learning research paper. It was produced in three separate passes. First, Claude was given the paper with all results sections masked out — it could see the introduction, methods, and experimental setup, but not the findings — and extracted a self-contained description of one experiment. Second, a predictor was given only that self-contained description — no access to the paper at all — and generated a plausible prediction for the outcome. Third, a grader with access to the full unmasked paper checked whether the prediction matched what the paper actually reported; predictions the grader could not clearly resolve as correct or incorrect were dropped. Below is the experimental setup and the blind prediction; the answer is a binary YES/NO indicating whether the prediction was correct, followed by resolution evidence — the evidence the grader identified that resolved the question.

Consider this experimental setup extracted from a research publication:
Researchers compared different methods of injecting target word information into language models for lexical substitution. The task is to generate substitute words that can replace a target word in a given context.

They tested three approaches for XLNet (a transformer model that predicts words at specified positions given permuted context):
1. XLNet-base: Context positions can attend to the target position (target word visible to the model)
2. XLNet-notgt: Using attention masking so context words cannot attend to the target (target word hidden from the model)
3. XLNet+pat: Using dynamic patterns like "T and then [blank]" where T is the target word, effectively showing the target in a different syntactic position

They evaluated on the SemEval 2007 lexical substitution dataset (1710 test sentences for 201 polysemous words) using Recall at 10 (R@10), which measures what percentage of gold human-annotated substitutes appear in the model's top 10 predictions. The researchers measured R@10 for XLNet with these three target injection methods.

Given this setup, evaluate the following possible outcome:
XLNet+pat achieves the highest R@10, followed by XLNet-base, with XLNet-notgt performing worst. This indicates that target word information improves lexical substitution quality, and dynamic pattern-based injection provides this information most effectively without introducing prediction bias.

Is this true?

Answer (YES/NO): NO